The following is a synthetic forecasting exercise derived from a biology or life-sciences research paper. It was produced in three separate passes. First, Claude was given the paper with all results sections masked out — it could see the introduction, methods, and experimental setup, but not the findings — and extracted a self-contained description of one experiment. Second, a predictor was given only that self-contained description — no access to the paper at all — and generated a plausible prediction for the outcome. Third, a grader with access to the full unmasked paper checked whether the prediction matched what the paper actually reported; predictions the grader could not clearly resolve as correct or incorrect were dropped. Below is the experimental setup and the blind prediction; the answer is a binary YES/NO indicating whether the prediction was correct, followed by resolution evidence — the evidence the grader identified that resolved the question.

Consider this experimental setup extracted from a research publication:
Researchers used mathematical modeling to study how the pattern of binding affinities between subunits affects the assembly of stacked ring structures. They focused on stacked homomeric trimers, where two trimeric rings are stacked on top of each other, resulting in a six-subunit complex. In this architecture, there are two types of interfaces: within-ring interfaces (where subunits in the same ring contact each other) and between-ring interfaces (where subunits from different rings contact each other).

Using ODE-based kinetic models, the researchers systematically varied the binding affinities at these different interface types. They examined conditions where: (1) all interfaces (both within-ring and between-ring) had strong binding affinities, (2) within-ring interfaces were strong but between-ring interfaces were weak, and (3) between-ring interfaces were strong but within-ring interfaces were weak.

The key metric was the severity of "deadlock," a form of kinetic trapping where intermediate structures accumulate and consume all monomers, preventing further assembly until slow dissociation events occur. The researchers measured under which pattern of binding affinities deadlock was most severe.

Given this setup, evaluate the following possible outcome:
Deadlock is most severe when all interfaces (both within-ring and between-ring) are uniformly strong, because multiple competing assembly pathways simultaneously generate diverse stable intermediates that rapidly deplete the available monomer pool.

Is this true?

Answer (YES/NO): NO